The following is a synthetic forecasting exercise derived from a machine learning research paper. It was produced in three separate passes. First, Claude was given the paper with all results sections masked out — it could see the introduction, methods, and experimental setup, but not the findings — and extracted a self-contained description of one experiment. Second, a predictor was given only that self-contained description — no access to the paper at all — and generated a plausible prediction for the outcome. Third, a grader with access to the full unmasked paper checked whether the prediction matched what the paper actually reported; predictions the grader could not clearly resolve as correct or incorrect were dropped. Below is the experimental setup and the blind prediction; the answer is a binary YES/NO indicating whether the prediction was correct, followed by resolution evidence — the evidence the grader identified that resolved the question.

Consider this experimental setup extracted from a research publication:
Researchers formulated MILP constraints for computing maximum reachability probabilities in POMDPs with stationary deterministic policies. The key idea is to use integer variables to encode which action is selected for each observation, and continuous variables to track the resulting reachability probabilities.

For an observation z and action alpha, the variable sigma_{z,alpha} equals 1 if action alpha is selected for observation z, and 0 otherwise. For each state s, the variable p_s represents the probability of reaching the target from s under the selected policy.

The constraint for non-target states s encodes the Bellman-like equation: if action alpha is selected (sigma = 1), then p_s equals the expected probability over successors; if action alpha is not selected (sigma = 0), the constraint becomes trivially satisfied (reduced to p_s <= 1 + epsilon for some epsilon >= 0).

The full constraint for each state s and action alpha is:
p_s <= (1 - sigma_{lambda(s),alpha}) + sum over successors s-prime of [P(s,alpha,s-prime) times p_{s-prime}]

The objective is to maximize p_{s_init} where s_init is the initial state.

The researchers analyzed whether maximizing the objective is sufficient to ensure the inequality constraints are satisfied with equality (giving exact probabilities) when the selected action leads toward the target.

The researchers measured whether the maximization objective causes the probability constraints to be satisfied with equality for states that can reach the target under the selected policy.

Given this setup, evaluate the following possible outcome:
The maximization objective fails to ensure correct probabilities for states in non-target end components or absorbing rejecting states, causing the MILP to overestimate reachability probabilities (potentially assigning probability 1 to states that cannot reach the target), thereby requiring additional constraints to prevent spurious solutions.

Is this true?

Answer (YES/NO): YES